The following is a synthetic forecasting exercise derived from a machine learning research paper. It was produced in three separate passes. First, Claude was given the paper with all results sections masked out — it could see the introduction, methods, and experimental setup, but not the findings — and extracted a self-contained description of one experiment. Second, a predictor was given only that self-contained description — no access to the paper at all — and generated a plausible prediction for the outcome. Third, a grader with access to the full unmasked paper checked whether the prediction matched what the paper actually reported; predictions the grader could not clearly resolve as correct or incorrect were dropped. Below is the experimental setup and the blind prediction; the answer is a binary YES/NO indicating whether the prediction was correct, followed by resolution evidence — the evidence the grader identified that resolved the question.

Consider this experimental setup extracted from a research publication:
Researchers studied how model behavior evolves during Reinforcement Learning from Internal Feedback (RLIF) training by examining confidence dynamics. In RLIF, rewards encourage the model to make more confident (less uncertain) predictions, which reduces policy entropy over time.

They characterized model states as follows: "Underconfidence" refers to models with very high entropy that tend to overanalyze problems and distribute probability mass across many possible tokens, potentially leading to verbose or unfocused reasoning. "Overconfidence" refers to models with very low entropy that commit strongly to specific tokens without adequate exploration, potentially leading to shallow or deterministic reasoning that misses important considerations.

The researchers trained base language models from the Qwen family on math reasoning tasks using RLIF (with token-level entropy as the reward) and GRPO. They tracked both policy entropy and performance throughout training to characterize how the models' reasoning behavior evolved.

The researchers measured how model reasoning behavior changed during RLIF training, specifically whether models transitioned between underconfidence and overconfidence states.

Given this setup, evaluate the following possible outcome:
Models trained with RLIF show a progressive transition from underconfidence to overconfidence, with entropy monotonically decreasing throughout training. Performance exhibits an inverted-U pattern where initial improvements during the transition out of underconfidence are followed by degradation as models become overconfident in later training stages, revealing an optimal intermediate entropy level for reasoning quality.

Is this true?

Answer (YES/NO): YES